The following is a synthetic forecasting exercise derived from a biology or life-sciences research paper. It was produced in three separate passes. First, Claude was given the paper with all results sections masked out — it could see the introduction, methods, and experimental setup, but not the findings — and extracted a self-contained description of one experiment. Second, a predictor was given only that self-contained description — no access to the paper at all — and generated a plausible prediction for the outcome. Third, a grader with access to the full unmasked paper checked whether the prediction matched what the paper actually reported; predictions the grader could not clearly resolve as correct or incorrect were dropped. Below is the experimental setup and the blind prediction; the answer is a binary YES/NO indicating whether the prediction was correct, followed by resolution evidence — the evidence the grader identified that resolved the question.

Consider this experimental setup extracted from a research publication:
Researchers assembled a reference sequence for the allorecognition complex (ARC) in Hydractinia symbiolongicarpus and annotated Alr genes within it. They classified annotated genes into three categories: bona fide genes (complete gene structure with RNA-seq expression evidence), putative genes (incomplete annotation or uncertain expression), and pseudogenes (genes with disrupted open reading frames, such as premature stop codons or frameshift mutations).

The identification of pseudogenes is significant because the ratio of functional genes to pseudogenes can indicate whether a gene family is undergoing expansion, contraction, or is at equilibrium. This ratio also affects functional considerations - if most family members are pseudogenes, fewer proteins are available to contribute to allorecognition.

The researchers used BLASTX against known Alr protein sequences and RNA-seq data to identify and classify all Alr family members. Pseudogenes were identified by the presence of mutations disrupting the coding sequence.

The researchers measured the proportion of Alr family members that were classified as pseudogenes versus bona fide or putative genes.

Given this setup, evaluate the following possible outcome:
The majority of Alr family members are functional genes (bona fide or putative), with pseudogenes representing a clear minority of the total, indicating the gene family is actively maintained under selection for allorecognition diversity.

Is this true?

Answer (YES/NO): YES